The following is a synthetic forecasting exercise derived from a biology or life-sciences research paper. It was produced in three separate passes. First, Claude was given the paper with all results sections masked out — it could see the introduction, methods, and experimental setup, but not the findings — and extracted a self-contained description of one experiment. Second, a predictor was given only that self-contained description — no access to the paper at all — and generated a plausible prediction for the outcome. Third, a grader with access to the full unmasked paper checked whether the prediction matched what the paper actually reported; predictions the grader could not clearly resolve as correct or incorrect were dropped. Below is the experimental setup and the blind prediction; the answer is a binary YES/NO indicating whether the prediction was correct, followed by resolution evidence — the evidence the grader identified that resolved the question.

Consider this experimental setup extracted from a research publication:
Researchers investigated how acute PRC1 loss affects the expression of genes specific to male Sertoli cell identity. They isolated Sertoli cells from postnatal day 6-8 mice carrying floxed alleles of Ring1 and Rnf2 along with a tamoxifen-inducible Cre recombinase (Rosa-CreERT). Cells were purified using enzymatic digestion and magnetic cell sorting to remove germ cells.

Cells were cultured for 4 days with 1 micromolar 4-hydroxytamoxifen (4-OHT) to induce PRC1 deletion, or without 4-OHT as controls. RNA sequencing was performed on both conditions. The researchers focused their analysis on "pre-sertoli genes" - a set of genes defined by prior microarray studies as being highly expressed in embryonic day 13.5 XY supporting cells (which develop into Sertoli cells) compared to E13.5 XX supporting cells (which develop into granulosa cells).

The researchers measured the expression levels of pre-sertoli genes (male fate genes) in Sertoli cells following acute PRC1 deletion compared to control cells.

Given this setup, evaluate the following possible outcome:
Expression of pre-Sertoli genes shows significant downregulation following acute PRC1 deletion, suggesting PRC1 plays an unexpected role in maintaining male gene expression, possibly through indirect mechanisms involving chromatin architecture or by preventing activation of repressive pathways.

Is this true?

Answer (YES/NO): YES